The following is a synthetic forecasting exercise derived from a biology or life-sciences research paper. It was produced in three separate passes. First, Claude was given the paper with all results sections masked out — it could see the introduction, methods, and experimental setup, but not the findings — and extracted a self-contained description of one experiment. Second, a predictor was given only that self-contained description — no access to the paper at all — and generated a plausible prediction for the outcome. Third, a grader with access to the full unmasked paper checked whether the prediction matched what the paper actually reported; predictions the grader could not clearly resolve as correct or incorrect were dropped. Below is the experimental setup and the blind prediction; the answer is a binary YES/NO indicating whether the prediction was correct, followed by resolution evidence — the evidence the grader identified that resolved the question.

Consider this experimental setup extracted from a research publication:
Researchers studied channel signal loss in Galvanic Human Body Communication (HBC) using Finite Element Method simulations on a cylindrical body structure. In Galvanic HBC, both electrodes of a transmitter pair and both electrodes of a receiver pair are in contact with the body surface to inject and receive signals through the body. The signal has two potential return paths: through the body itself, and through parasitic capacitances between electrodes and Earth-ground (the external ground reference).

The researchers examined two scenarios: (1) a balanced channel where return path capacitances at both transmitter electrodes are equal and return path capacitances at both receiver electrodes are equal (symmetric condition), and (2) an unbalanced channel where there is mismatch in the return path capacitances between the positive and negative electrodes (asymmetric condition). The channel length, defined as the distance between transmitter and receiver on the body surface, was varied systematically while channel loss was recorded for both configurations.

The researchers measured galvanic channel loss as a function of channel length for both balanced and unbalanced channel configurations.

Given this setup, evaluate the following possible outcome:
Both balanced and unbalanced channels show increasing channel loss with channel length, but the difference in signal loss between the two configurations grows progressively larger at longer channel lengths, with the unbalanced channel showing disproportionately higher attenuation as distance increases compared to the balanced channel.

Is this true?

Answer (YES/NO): NO